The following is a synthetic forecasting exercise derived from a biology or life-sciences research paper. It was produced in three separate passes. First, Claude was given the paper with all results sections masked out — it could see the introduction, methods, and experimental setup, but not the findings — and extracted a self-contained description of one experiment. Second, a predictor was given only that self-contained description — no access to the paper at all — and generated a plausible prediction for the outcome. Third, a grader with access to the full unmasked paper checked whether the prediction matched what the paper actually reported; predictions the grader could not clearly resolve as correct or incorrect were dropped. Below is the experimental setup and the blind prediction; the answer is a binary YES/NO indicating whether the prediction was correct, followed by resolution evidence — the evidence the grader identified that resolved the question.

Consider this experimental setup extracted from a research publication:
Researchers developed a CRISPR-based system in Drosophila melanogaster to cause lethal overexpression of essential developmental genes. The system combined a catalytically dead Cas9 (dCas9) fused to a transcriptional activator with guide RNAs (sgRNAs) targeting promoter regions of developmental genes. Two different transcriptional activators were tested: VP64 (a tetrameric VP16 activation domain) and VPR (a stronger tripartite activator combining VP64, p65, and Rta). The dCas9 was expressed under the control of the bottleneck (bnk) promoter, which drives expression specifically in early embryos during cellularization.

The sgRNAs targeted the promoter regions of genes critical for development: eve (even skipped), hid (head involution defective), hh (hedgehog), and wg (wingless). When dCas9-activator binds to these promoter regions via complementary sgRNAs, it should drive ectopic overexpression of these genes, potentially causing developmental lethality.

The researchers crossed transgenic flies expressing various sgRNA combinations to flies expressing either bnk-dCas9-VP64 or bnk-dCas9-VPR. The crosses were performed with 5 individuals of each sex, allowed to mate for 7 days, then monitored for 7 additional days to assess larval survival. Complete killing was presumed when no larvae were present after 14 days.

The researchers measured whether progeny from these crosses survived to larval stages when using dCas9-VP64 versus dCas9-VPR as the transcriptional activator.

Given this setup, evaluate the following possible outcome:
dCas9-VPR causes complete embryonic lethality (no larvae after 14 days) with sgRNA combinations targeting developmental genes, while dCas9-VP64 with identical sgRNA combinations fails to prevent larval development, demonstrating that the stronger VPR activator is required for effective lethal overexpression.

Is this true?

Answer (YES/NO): YES